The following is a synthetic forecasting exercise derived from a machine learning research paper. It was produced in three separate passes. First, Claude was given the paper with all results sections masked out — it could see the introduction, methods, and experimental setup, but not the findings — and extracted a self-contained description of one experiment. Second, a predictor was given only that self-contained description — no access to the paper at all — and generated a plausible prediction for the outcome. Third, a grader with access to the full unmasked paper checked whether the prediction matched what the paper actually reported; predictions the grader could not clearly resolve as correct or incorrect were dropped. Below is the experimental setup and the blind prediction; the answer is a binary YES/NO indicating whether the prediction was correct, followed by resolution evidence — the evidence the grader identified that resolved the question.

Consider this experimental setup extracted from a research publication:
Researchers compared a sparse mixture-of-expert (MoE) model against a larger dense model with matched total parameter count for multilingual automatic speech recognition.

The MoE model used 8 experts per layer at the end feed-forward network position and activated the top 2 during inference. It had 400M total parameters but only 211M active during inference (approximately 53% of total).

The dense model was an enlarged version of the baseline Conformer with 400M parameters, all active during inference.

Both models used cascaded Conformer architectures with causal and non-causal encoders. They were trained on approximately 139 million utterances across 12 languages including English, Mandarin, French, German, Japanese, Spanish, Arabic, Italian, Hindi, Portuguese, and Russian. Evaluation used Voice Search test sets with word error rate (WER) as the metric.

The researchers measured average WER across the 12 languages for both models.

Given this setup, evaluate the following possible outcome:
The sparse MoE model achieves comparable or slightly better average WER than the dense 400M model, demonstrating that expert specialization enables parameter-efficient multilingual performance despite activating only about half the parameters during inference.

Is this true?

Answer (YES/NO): YES